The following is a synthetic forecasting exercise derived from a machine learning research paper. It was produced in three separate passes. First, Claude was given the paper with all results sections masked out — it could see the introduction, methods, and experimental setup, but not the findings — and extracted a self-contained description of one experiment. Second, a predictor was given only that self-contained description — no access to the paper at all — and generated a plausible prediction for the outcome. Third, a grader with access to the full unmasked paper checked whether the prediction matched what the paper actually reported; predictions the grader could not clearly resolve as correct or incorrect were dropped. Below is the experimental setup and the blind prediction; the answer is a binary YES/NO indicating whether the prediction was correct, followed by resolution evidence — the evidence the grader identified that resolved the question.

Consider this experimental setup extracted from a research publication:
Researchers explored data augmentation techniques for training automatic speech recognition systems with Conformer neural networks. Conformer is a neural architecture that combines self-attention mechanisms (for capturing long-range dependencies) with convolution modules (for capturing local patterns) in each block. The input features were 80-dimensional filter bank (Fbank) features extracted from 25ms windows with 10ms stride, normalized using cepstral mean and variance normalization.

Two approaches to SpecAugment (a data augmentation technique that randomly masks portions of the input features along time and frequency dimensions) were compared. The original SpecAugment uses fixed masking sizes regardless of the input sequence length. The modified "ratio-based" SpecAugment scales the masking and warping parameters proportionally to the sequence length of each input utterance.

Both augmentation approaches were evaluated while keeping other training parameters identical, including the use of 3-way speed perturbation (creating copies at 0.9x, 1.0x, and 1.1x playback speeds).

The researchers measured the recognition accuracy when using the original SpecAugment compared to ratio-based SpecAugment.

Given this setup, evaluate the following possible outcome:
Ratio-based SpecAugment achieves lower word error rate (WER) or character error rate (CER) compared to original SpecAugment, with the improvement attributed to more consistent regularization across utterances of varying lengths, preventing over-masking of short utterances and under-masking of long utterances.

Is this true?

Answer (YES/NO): NO